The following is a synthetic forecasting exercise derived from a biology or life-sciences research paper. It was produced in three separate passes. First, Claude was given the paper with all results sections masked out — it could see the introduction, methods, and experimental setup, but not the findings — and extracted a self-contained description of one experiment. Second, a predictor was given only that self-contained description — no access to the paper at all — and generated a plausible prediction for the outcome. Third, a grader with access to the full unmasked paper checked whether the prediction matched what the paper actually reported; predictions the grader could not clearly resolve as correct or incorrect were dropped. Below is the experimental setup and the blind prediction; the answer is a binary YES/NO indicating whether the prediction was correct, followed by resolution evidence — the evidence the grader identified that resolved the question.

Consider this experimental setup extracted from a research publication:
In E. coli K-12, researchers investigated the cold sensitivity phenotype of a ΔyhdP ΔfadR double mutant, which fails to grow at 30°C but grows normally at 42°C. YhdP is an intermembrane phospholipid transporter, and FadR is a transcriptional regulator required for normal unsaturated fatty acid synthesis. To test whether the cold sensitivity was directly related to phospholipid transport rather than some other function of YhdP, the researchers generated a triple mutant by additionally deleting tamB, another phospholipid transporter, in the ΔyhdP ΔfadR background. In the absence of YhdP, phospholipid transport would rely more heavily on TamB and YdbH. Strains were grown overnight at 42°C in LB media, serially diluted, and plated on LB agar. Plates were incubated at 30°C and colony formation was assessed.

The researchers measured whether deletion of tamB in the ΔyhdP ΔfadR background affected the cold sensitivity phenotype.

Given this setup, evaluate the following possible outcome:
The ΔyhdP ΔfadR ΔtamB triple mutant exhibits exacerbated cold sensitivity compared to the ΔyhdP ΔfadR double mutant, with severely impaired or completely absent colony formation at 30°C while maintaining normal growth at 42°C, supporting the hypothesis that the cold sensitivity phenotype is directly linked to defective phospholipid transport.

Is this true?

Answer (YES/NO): NO